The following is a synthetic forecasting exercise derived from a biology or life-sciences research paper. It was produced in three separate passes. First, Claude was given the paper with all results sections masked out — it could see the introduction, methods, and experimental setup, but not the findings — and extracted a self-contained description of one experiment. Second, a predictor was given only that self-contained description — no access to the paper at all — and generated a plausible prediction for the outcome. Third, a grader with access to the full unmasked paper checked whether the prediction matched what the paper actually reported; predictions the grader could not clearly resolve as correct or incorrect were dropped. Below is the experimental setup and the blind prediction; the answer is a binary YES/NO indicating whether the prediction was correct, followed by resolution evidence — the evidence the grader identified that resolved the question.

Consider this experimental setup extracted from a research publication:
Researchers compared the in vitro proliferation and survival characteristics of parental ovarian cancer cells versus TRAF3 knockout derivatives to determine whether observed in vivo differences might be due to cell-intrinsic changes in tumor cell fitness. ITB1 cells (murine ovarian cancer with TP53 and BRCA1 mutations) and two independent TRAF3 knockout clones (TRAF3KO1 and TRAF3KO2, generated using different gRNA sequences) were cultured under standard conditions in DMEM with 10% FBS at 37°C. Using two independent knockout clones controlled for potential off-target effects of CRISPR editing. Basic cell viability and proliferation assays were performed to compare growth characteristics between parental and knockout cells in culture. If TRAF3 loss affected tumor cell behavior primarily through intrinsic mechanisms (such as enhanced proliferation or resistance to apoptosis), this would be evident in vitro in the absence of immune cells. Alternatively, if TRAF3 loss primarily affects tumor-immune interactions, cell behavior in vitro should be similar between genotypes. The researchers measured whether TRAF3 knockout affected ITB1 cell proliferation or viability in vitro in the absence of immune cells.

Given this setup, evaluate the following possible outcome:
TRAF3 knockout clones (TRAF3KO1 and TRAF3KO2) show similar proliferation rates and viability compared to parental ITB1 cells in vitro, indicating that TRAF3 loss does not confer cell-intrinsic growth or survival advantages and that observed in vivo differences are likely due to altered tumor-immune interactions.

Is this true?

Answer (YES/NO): NO